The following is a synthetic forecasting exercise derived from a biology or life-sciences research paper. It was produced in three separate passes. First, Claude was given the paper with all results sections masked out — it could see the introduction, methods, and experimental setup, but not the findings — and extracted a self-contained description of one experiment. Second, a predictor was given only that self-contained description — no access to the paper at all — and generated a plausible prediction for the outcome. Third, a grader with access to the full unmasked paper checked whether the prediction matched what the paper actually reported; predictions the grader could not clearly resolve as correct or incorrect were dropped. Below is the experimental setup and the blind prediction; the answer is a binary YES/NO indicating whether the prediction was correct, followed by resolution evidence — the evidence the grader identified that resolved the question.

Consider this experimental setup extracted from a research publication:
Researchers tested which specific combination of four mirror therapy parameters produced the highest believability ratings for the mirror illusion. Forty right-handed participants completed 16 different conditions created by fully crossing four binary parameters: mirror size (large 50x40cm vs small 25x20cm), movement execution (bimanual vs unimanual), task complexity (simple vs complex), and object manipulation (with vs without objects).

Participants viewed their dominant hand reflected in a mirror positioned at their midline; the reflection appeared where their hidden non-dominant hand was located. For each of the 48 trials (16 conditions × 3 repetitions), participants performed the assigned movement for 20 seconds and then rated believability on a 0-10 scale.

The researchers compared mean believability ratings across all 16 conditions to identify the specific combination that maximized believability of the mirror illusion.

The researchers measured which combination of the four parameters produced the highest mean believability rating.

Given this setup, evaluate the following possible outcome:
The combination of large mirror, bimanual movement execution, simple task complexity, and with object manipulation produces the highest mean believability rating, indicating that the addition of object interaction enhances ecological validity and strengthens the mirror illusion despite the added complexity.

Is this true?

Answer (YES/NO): NO